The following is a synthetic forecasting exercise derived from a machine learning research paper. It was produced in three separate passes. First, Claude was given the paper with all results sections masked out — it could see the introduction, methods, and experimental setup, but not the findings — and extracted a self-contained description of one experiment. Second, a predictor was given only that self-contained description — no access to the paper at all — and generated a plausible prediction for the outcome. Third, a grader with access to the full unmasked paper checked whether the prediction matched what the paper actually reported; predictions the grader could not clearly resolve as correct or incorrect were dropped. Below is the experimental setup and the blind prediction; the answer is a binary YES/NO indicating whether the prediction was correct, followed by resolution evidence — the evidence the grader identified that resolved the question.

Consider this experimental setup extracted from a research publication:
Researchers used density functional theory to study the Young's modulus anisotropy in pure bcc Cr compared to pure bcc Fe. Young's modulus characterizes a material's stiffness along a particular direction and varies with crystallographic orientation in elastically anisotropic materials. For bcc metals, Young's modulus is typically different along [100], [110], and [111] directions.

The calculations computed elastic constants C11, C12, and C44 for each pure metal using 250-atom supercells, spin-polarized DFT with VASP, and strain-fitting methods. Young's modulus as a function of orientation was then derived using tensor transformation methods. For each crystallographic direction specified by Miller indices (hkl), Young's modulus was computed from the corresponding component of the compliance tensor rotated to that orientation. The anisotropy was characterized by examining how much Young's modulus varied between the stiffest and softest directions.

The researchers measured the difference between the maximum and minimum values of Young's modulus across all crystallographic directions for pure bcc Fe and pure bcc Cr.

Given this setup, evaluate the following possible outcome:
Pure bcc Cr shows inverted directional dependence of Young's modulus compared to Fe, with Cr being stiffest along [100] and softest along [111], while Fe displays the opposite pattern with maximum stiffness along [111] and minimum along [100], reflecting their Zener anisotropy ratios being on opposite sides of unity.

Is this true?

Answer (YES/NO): YES